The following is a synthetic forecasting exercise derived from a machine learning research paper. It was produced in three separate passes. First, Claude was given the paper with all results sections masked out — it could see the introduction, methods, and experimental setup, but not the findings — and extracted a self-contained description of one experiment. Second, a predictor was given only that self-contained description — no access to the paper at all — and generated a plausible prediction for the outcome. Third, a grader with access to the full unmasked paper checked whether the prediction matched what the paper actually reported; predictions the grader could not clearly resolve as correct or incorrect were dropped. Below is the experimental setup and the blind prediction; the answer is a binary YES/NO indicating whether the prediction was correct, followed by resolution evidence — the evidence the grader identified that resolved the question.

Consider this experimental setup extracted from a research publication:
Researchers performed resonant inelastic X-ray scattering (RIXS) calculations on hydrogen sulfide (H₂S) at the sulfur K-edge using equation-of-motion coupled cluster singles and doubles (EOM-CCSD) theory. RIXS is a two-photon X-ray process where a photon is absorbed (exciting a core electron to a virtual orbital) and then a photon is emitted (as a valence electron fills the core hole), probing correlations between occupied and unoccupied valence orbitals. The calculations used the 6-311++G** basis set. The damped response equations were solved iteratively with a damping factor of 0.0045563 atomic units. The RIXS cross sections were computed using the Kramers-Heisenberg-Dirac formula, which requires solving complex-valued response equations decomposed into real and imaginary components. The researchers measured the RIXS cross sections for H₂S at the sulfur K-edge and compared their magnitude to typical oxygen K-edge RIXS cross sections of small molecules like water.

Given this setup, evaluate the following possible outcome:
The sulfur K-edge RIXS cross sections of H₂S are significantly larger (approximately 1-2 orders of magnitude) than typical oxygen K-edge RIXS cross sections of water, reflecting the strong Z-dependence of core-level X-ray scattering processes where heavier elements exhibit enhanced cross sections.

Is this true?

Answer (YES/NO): NO